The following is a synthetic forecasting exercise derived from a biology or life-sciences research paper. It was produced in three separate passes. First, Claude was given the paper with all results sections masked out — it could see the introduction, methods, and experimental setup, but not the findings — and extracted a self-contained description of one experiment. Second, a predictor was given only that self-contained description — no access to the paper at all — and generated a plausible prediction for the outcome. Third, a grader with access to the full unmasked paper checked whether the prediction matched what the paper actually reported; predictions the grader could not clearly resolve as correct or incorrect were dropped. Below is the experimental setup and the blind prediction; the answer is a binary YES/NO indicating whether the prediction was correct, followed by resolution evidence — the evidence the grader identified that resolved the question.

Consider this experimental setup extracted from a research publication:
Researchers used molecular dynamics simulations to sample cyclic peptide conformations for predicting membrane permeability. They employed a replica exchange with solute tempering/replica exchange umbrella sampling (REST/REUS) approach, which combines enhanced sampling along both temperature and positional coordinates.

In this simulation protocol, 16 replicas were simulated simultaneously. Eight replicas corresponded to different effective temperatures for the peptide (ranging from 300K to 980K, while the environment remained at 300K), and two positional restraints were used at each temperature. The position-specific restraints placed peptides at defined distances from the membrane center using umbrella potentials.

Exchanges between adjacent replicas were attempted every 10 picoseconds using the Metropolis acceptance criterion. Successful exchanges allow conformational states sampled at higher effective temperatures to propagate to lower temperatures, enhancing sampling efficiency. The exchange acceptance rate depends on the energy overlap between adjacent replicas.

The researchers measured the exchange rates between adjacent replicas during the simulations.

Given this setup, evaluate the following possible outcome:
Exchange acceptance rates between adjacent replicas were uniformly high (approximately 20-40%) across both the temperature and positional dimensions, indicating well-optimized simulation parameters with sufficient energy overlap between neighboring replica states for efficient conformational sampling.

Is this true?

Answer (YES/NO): NO